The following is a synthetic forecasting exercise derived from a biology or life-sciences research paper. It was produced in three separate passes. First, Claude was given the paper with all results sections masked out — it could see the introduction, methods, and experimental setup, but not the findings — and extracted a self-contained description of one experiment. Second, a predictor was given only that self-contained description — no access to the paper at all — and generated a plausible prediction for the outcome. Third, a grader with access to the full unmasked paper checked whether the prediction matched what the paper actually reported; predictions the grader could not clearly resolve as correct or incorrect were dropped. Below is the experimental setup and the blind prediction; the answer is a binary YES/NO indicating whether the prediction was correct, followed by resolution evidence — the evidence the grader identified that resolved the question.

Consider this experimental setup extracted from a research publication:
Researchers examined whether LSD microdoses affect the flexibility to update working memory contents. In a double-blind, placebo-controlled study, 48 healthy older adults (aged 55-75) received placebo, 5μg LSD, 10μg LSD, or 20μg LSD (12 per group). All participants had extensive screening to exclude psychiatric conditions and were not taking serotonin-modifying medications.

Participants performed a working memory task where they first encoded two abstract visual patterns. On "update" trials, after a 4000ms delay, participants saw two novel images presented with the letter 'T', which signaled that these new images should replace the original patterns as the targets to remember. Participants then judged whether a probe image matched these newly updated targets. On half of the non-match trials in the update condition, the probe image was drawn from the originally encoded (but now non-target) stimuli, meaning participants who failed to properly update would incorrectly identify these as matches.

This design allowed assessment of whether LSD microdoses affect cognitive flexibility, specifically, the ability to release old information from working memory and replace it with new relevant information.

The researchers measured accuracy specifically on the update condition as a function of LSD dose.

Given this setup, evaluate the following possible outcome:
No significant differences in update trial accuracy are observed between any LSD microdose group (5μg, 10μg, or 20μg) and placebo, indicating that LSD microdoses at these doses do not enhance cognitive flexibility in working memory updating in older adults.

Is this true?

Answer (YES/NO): YES